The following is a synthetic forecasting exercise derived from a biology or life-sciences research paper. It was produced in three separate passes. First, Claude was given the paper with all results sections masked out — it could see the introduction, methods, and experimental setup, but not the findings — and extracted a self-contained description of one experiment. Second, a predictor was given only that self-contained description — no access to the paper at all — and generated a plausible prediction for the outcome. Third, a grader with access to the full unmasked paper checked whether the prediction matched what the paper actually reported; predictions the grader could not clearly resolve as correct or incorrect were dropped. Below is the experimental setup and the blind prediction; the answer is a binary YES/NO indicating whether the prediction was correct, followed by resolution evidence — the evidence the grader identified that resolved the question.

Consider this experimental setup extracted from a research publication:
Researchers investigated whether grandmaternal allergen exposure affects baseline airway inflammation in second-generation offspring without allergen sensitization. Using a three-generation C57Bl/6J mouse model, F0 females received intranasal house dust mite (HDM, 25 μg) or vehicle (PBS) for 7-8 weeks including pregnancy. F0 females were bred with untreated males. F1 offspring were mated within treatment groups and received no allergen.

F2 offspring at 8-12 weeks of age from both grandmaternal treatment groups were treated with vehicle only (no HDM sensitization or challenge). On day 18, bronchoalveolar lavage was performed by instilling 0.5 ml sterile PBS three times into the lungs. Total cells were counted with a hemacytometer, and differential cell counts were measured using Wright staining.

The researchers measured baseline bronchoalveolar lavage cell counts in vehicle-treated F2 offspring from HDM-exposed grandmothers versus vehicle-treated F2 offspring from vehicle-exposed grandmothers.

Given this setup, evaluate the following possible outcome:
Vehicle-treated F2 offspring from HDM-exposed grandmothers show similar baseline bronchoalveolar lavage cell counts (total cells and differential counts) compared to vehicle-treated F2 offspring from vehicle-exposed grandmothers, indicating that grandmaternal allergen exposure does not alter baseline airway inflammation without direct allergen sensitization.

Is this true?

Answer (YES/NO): YES